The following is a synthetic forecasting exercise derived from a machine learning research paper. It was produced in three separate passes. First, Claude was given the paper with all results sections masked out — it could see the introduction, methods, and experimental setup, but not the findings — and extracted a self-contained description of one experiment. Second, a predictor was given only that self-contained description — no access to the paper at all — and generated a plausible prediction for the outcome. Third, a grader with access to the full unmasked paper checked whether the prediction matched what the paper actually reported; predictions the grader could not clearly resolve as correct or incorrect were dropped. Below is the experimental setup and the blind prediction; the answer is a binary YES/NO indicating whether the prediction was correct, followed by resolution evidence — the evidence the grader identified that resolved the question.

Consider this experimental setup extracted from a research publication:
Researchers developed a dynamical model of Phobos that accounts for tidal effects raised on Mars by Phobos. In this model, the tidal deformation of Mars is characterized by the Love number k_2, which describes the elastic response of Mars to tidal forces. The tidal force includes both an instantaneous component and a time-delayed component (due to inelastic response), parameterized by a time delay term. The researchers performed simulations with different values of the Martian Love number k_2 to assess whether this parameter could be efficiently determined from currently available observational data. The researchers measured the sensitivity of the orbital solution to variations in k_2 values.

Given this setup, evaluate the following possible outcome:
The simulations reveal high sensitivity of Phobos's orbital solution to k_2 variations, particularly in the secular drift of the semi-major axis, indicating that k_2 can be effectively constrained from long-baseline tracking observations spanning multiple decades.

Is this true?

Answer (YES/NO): NO